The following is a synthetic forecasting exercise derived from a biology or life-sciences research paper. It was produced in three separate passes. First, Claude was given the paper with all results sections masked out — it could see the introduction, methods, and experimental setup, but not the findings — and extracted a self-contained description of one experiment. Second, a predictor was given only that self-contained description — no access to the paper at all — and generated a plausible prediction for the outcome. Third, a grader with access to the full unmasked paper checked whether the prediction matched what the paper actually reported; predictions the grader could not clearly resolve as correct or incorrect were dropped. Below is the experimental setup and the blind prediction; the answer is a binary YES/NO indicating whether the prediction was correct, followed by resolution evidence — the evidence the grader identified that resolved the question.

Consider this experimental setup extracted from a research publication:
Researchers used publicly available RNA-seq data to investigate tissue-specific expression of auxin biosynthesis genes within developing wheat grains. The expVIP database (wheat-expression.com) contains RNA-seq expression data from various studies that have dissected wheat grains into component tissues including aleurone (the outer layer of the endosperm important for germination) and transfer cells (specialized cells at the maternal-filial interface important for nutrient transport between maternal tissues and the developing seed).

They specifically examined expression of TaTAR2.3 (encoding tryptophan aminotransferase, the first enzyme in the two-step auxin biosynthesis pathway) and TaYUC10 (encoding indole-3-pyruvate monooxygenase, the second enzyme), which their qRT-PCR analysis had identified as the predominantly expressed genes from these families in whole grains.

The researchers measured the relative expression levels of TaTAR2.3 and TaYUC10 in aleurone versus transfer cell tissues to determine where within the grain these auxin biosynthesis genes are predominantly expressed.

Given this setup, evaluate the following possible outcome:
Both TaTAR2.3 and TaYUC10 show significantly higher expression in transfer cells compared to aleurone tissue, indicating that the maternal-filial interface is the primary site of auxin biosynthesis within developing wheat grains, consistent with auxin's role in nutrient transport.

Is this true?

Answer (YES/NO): NO